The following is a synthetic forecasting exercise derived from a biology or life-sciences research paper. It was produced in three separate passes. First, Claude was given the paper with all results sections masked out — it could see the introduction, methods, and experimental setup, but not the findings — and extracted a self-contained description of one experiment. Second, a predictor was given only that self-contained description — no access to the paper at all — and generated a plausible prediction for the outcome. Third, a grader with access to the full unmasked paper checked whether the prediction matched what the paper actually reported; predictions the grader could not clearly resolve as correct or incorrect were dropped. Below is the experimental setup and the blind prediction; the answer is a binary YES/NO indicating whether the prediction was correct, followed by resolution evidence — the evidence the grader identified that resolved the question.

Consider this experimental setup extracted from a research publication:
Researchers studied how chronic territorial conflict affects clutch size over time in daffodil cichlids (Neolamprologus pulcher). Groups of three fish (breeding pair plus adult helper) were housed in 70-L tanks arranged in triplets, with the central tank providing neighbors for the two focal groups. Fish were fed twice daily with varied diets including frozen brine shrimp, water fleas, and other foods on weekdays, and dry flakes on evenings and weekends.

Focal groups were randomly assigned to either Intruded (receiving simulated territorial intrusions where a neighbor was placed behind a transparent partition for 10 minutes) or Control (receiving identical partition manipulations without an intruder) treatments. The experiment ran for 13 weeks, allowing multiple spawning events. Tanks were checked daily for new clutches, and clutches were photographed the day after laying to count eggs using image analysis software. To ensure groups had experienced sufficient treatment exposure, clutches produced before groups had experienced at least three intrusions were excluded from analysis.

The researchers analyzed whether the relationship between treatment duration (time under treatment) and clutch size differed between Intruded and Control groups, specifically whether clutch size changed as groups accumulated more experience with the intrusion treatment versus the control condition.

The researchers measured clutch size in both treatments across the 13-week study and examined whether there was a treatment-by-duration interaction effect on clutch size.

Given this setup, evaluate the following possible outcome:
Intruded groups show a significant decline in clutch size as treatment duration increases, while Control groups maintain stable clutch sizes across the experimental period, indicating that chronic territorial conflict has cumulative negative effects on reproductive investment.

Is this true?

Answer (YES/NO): NO